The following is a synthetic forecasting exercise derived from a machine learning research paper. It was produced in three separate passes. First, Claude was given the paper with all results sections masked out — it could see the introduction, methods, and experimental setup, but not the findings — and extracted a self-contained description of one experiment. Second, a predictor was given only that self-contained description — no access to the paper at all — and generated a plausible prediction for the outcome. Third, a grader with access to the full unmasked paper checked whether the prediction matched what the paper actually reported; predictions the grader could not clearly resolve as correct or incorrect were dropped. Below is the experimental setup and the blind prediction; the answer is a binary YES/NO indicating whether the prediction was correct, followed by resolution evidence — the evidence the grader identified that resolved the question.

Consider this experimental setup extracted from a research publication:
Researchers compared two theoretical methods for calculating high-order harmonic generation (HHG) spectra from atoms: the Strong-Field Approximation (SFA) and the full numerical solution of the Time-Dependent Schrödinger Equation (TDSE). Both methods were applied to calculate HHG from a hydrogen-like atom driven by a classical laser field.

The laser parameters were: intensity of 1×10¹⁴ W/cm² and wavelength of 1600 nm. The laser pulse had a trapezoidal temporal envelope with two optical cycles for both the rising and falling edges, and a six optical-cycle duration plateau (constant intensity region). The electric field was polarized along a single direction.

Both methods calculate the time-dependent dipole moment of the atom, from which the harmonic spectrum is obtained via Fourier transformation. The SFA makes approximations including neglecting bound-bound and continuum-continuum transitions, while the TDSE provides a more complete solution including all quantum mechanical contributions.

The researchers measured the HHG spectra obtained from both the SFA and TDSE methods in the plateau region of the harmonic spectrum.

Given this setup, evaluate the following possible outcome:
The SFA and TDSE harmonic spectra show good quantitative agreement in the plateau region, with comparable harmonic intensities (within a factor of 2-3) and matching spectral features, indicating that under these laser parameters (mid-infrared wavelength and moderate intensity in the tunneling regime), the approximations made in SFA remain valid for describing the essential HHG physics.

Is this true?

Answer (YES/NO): YES